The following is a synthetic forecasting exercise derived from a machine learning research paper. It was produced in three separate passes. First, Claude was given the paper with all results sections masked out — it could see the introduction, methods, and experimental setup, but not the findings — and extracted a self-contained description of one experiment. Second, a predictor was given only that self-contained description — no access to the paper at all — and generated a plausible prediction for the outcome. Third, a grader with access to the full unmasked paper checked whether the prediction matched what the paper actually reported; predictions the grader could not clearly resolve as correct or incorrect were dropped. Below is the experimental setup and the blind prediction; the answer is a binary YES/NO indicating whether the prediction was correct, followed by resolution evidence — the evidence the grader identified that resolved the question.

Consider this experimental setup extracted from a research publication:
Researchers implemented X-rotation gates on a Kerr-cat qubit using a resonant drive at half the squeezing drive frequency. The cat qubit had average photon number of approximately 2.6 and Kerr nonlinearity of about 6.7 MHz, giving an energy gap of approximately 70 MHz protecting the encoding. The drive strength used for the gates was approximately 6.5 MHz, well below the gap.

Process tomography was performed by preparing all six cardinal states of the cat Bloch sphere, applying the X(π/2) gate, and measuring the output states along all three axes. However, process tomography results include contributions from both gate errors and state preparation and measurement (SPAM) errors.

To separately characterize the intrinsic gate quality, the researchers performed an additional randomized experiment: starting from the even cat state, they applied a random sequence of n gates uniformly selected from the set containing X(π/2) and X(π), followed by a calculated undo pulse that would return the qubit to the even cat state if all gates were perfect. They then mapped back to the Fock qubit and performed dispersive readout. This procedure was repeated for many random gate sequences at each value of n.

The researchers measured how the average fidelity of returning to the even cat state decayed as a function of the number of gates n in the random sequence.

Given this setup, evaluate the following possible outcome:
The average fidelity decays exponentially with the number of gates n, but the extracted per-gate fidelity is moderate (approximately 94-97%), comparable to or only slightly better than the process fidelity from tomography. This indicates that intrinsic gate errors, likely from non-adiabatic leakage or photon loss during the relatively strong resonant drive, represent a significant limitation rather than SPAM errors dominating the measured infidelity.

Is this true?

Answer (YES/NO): NO